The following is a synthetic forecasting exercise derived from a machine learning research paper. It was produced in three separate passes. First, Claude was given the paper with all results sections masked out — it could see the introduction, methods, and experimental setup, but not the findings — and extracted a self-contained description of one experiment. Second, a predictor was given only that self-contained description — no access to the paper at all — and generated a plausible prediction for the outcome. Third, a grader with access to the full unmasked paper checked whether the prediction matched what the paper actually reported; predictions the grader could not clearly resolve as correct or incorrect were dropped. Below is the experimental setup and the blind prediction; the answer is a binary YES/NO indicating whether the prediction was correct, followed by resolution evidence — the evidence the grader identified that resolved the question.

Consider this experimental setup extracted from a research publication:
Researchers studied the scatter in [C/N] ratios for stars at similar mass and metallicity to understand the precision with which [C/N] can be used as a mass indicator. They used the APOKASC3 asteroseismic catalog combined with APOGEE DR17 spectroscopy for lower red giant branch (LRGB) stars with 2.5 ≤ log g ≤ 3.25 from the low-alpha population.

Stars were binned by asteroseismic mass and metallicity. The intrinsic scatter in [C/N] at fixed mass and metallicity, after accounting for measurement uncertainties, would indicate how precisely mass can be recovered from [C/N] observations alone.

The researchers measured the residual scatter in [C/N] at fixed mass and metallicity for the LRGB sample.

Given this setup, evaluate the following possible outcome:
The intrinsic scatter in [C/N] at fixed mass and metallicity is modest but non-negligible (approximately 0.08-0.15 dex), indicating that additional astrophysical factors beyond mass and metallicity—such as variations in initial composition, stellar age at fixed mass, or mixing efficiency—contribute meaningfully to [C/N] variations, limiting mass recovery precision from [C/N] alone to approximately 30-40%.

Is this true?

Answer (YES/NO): NO